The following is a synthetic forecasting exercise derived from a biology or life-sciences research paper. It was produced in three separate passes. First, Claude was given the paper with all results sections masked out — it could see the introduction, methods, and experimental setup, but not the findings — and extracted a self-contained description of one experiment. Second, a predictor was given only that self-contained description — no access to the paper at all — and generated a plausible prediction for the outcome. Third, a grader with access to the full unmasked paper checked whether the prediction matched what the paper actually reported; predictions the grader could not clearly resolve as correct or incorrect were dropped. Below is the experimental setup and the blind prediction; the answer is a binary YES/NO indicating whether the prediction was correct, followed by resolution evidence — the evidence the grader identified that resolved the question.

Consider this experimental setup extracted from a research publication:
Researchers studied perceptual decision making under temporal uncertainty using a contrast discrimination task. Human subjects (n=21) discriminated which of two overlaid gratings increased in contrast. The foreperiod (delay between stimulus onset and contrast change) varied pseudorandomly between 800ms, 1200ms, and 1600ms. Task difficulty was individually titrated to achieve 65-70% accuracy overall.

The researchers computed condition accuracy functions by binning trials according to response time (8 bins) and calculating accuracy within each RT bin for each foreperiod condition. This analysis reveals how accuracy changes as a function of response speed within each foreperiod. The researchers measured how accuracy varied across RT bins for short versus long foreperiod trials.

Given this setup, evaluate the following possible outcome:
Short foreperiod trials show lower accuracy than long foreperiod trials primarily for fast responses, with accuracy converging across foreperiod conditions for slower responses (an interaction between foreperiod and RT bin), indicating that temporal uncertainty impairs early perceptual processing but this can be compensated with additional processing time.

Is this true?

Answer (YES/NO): NO